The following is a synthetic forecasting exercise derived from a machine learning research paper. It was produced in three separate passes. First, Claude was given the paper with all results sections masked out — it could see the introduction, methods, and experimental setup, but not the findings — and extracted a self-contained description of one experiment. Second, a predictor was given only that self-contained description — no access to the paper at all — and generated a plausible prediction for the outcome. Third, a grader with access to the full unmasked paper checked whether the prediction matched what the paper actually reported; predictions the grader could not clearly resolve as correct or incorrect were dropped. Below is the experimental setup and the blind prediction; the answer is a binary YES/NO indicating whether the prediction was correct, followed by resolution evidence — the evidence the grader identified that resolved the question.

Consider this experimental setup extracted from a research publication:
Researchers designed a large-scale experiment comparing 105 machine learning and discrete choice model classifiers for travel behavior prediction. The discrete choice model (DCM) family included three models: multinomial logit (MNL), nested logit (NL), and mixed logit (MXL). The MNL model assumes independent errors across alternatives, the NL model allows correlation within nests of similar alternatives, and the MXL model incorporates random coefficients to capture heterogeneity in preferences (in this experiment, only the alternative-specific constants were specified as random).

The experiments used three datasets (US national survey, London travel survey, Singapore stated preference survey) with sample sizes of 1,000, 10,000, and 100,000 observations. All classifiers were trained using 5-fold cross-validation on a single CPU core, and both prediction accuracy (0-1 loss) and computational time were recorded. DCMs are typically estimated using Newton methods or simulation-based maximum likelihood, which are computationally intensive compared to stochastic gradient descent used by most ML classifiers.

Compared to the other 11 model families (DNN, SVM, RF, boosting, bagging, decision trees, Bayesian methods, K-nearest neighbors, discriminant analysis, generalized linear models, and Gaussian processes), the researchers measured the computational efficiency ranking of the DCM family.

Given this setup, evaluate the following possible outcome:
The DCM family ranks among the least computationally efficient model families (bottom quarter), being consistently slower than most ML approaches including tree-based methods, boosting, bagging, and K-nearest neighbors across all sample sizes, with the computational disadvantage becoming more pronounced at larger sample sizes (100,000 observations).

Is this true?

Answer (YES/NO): YES